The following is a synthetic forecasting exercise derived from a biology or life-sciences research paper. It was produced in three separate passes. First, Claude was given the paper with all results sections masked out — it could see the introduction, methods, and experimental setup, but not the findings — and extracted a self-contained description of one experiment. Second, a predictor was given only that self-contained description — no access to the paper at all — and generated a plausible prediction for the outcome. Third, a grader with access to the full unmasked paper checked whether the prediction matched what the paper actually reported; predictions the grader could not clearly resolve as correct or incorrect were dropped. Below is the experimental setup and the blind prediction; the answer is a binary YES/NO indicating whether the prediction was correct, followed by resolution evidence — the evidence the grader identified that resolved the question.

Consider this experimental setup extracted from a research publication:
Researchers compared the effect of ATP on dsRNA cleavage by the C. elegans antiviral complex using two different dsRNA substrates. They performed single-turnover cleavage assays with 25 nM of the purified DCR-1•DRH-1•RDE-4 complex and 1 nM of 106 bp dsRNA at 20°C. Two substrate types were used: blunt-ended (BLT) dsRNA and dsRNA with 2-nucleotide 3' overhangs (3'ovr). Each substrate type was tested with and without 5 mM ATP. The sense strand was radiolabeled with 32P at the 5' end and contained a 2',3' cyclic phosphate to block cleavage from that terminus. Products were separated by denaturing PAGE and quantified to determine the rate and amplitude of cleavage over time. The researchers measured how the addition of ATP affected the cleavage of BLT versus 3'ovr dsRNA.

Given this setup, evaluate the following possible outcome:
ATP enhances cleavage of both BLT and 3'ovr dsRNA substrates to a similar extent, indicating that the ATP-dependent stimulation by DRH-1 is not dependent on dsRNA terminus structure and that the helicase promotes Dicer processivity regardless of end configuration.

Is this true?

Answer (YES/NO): NO